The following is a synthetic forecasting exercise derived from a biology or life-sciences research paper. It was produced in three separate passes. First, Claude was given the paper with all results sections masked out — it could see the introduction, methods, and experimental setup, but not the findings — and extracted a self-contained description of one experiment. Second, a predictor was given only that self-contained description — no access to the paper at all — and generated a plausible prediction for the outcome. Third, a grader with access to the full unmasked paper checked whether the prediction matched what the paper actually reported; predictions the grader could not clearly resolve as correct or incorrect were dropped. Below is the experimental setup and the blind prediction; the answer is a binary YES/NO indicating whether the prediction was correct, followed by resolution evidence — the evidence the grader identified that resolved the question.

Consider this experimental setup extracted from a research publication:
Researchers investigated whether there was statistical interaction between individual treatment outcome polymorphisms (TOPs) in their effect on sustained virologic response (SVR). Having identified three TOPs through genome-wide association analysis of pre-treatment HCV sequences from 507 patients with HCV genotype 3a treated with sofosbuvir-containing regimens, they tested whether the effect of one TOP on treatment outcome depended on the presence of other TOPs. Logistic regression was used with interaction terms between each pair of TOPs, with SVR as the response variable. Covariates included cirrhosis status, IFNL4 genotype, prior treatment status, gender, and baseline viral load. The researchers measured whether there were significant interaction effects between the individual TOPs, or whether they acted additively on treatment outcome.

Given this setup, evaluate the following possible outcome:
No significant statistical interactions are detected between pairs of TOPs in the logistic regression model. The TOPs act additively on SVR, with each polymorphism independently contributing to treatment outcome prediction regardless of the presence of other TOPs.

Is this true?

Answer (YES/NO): NO